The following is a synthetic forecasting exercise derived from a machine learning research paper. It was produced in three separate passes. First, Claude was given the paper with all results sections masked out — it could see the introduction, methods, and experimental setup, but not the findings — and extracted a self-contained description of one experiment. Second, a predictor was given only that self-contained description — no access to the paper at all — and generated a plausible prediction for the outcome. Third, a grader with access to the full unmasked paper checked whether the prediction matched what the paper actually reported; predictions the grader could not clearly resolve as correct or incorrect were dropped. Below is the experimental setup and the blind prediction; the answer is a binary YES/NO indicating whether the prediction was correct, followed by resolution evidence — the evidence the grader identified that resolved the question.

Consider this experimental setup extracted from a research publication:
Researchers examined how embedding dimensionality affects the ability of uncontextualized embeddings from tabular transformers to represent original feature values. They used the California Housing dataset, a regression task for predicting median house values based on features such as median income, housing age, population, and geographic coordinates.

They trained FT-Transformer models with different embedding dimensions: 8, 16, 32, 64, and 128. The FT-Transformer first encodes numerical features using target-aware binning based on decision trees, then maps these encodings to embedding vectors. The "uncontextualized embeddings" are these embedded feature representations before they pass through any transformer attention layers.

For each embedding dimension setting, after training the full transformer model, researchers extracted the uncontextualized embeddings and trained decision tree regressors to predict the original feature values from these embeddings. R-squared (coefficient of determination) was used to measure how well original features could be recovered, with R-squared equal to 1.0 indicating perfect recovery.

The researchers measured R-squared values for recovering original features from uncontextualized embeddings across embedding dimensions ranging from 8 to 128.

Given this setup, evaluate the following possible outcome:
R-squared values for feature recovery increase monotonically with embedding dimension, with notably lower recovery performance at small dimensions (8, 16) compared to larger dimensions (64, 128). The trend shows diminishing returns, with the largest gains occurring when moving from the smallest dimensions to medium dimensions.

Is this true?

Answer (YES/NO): NO